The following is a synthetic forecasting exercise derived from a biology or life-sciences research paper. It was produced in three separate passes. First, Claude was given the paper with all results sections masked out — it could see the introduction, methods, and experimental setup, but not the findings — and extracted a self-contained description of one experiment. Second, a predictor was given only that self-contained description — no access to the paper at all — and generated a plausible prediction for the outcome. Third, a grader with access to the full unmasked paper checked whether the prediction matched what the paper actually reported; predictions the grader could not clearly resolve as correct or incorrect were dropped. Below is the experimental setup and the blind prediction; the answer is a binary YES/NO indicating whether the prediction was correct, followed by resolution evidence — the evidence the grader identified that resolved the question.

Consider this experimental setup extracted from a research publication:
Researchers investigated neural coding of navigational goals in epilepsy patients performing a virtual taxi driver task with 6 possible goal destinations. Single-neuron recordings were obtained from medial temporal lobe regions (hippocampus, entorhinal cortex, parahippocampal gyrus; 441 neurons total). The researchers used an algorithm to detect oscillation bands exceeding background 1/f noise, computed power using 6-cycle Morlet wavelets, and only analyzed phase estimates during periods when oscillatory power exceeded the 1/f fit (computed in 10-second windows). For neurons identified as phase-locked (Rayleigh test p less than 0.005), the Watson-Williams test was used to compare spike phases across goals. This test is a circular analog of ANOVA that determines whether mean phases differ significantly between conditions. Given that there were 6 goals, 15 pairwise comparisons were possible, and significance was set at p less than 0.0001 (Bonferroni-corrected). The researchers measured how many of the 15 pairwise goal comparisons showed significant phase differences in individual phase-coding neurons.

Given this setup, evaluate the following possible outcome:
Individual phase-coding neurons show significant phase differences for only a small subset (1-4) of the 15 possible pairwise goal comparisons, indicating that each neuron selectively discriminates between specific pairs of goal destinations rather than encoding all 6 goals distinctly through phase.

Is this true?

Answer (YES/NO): YES